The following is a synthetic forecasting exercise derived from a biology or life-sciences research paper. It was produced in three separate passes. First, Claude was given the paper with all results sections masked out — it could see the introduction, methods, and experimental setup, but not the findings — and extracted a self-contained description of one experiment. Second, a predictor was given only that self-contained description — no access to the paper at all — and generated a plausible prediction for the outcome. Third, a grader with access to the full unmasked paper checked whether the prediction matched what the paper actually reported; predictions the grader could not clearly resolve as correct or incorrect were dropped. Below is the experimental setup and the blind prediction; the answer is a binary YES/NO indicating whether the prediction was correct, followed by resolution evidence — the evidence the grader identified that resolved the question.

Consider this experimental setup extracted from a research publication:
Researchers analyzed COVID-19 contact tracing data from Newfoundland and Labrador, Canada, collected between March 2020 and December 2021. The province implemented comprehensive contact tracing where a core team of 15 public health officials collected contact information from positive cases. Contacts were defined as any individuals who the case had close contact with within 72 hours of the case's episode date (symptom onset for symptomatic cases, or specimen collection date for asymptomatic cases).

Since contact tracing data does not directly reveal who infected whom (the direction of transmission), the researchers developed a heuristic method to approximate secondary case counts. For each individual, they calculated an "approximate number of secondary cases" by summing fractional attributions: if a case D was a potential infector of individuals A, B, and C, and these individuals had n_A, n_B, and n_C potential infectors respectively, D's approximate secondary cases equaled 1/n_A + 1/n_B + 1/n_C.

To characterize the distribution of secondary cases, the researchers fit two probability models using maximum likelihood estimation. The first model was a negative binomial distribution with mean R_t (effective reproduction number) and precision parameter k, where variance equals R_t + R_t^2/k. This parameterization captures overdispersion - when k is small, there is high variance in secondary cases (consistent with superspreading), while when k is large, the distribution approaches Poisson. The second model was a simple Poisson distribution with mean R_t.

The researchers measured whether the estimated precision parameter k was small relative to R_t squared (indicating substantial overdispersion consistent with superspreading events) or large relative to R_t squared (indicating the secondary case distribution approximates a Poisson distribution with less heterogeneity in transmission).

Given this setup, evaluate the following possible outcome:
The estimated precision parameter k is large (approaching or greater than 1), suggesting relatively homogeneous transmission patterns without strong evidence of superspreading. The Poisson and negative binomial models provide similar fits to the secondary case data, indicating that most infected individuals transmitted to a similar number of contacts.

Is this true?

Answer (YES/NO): NO